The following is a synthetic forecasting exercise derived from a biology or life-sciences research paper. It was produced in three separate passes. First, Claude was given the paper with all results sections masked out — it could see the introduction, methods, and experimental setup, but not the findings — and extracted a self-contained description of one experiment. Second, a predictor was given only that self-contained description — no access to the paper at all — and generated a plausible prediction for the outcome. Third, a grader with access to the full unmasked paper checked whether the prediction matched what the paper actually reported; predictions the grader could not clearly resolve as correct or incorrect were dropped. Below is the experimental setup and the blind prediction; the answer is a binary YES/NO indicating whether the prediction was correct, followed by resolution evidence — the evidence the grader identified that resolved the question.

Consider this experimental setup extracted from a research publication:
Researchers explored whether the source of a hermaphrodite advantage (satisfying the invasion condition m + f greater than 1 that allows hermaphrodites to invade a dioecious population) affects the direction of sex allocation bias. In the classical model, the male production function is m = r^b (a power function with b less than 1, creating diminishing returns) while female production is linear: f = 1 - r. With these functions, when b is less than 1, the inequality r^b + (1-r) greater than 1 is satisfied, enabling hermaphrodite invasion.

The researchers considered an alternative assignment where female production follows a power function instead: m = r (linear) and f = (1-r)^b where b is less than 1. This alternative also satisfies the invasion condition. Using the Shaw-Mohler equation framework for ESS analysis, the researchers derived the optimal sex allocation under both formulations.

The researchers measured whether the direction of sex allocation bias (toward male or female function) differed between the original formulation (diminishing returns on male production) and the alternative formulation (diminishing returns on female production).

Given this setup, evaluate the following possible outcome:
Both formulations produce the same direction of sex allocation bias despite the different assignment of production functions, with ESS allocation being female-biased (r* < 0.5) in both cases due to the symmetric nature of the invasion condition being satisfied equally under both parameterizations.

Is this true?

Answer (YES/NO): NO